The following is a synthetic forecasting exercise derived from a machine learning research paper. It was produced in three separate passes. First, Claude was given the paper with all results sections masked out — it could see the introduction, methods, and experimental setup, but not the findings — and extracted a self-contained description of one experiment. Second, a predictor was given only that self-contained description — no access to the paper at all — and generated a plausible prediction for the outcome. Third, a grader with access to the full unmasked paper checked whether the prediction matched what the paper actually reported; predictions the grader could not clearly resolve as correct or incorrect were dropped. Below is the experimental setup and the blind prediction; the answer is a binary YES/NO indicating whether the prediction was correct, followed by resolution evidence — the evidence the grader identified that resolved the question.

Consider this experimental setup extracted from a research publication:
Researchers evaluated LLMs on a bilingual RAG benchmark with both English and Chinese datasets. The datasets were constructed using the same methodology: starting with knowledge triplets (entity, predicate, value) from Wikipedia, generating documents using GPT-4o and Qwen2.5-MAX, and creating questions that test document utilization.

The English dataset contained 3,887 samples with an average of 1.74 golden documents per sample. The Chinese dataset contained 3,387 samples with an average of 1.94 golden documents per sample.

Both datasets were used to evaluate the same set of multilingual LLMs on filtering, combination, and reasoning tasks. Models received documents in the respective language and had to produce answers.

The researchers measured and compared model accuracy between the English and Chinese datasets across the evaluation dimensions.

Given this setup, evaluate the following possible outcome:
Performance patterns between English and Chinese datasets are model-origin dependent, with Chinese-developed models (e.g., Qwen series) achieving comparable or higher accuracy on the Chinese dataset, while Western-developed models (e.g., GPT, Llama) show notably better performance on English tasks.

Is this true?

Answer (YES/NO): NO